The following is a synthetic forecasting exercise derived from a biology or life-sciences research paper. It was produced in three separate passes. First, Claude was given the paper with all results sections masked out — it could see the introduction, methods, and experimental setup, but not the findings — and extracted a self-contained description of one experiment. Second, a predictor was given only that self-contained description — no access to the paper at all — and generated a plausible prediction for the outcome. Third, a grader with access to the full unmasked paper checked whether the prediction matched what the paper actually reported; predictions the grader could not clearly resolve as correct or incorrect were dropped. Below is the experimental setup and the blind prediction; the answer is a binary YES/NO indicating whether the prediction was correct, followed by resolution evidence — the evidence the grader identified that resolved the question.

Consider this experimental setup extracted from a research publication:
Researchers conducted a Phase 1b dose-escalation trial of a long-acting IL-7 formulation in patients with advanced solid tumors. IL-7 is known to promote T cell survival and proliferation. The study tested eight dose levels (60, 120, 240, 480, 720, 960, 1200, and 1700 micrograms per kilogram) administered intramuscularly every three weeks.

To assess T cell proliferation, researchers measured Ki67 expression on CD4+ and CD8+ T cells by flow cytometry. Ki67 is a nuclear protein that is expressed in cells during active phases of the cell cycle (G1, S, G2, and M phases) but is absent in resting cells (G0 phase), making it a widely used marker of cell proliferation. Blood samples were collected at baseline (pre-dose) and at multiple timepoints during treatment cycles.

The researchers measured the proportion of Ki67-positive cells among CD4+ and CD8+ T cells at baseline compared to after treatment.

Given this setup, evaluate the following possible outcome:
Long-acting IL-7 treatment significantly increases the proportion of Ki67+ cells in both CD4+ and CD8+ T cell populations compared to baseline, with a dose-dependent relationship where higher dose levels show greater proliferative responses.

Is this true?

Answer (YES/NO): YES